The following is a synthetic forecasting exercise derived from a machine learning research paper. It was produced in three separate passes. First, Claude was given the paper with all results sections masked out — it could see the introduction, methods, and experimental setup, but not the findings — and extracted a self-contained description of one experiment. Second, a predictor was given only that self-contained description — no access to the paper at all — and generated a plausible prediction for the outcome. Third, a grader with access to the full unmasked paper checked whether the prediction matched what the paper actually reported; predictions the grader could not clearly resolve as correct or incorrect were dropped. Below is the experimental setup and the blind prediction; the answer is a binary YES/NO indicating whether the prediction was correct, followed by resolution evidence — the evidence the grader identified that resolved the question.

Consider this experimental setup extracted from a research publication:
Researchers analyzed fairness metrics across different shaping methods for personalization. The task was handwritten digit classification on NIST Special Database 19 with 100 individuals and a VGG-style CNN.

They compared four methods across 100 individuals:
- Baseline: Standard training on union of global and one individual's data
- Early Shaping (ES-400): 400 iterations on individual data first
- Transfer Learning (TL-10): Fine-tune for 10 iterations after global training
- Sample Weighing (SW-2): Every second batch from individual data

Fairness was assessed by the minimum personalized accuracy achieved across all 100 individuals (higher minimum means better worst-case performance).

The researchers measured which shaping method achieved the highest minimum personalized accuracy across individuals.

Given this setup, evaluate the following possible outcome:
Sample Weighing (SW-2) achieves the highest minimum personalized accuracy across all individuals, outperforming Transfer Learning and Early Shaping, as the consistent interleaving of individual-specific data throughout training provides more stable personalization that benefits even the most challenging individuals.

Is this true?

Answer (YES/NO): YES